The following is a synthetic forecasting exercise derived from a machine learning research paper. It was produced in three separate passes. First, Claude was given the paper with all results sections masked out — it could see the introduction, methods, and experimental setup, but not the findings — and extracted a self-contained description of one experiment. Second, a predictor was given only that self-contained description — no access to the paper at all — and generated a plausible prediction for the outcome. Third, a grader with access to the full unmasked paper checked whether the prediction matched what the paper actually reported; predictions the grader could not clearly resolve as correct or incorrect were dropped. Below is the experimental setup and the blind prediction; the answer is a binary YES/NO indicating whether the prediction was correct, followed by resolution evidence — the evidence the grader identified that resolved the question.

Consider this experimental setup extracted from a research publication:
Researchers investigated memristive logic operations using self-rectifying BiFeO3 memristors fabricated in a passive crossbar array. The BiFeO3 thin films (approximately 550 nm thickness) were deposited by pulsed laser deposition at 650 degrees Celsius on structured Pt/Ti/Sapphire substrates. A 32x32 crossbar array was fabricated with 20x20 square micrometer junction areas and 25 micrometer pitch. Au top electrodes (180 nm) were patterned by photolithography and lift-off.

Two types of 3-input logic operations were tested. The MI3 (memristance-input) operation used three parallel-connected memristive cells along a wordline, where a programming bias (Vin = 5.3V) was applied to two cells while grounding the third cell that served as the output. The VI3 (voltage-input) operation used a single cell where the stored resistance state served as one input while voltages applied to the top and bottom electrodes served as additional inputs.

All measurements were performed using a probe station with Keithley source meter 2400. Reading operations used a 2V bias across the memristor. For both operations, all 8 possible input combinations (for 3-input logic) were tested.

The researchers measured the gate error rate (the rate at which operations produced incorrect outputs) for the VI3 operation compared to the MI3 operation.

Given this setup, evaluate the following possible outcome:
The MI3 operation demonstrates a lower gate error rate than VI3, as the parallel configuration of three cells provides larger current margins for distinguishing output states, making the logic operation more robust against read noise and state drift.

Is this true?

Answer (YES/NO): NO